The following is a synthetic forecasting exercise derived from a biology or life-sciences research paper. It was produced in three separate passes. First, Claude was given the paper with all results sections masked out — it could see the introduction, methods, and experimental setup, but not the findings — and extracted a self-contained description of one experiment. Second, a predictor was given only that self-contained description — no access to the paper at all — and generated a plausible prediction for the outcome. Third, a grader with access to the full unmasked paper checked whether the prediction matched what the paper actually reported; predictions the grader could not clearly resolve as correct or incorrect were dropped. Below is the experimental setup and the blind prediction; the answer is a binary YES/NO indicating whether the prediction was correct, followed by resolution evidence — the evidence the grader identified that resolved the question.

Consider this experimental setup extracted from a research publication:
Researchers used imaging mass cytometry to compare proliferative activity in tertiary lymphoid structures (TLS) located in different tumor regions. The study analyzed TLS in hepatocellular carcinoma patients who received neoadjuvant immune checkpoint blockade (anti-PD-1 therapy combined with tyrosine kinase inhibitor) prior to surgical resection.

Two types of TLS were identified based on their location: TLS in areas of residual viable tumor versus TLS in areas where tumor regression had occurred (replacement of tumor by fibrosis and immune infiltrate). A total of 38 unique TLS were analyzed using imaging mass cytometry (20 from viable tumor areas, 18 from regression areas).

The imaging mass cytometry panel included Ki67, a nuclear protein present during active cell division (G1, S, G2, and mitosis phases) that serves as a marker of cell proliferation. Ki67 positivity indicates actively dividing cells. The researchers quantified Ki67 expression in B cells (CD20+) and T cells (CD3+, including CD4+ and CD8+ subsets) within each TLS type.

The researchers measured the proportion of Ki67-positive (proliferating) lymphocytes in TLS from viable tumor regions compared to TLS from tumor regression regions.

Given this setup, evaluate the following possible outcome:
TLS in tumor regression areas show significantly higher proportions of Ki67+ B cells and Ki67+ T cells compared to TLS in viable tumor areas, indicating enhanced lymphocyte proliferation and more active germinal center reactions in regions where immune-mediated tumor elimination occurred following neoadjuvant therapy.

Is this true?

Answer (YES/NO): NO